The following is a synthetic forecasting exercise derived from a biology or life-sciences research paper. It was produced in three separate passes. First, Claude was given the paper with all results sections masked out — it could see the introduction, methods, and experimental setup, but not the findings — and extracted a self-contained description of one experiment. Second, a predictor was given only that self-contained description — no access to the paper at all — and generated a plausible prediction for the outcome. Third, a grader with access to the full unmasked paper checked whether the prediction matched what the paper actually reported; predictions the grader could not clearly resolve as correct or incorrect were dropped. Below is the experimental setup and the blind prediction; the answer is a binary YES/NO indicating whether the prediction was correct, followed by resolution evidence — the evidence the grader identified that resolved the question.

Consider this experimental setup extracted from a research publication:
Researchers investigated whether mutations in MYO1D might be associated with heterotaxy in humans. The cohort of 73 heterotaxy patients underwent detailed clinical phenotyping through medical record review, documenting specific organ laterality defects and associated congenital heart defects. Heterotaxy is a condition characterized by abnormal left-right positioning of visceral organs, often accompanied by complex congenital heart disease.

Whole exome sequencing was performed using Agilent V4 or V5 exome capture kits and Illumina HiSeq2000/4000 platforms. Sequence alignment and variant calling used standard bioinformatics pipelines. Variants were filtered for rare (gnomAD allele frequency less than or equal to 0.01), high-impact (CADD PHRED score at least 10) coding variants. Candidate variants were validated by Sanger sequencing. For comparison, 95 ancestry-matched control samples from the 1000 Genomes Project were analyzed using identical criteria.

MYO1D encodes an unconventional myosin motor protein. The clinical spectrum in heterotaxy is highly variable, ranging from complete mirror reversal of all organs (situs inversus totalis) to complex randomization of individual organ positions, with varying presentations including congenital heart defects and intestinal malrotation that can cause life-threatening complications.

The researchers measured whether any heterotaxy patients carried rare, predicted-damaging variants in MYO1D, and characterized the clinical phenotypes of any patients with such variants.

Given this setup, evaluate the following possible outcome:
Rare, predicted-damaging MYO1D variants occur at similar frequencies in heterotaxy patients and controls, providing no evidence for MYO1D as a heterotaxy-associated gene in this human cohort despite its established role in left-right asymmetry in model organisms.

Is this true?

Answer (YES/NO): NO